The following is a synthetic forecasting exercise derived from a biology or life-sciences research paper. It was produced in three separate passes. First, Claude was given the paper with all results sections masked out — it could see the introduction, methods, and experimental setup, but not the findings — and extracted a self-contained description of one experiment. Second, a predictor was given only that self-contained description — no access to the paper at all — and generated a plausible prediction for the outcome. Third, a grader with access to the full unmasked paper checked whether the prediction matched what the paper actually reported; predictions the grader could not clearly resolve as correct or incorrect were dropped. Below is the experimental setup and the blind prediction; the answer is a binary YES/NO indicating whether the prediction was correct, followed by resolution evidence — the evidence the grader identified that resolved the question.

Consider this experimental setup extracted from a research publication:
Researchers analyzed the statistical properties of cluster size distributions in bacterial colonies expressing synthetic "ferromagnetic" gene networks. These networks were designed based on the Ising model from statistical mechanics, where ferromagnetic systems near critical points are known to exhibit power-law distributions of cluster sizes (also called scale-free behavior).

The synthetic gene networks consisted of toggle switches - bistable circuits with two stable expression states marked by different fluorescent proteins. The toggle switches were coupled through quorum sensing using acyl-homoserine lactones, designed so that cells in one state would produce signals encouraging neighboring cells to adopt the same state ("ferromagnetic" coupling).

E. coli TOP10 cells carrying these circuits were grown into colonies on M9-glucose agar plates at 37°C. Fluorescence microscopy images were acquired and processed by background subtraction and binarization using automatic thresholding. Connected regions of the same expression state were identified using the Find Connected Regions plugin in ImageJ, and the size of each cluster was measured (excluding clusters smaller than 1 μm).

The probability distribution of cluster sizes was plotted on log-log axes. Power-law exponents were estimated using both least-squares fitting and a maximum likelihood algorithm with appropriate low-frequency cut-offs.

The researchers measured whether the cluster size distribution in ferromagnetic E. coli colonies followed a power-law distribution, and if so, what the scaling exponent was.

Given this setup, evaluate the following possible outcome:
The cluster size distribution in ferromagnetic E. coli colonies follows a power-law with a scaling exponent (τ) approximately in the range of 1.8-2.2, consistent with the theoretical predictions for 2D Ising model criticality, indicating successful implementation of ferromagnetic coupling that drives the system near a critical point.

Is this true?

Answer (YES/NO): YES